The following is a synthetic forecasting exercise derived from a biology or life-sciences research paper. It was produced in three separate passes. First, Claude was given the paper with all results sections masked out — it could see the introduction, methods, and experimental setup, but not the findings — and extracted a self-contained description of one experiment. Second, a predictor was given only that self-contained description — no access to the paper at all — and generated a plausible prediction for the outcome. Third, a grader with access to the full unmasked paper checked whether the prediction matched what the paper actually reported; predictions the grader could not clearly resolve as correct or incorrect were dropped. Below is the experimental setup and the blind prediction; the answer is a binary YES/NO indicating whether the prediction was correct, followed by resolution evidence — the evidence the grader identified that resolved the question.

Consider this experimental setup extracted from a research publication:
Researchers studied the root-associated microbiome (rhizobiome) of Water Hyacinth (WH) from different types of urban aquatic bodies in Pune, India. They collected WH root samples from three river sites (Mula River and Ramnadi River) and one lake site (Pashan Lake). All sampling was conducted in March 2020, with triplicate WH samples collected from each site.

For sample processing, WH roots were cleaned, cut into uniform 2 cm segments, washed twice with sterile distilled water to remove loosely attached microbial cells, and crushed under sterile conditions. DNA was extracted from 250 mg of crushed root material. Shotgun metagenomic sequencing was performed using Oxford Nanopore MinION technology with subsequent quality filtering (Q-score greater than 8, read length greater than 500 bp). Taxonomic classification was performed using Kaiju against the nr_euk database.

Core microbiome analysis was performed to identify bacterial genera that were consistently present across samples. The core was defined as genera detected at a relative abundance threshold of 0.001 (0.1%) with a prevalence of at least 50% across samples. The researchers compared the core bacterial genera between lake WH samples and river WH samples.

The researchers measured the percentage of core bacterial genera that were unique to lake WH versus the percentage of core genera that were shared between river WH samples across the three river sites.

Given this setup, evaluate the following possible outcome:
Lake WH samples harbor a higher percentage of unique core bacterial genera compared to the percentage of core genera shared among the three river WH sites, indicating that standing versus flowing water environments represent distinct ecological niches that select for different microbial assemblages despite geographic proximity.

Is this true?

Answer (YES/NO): YES